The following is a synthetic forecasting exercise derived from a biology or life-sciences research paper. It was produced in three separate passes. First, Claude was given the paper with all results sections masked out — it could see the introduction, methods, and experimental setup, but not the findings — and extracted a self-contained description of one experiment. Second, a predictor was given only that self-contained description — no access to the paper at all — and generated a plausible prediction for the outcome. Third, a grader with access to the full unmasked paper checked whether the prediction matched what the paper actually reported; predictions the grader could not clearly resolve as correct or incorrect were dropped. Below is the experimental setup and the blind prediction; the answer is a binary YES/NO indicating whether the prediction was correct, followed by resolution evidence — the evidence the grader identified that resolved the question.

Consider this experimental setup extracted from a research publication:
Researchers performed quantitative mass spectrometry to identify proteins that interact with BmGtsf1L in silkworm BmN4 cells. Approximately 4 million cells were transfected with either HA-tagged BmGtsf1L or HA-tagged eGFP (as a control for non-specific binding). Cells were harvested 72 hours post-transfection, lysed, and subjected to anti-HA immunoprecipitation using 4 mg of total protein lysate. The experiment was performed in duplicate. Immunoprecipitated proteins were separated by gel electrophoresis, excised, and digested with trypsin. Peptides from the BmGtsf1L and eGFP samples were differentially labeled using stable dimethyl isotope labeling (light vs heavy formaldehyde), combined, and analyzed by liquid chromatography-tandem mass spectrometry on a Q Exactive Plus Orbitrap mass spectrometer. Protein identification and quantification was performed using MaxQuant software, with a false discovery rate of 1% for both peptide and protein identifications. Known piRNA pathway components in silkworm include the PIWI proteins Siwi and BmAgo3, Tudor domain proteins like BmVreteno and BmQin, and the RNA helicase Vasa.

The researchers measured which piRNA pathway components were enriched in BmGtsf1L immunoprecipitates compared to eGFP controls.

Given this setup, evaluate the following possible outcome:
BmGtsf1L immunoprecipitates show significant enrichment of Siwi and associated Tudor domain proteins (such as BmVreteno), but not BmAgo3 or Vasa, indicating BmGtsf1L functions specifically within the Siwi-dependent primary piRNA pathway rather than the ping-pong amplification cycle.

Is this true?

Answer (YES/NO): NO